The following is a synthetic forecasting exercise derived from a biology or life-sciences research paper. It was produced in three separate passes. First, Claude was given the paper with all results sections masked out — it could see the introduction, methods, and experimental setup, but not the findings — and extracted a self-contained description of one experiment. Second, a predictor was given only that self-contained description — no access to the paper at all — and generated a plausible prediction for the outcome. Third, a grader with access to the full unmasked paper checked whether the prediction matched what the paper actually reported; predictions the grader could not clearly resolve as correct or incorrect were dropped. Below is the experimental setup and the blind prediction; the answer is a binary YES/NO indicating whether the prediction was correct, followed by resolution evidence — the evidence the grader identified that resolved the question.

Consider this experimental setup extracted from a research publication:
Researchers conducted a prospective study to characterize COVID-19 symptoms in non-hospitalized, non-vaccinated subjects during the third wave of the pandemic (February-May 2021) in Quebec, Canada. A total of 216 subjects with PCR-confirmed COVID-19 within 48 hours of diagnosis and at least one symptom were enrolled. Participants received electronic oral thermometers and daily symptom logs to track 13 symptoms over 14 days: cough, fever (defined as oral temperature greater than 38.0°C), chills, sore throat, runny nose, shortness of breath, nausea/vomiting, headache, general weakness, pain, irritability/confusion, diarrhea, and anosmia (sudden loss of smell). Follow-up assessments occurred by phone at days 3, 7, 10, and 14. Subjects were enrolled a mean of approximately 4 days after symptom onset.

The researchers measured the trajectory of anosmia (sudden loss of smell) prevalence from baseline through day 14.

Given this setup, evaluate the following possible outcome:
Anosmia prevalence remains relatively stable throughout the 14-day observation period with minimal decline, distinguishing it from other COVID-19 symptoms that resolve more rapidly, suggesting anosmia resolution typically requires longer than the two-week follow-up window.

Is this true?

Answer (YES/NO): NO